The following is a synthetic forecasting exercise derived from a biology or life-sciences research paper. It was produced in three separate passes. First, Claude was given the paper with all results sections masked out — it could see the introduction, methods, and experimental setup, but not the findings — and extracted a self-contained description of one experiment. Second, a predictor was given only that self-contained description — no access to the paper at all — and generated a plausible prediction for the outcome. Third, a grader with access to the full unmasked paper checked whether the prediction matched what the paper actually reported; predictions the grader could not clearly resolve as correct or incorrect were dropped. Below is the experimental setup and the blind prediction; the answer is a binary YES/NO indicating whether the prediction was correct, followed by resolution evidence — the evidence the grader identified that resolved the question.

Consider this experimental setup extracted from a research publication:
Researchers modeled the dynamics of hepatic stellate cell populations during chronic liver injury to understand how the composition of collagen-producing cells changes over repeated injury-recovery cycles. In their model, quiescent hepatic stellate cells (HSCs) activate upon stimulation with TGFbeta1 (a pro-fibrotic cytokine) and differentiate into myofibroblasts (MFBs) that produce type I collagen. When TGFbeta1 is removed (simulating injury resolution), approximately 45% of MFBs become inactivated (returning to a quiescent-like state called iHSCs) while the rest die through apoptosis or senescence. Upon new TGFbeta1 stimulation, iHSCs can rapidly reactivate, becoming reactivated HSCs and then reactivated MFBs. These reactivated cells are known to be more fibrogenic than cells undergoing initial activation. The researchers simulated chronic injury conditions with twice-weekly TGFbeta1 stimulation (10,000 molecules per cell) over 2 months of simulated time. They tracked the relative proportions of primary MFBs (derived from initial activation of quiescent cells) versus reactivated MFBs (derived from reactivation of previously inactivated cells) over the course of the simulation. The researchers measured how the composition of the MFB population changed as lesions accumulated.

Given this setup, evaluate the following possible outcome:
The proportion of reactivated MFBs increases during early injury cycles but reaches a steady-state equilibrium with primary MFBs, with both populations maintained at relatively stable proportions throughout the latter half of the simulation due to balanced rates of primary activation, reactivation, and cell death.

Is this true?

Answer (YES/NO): NO